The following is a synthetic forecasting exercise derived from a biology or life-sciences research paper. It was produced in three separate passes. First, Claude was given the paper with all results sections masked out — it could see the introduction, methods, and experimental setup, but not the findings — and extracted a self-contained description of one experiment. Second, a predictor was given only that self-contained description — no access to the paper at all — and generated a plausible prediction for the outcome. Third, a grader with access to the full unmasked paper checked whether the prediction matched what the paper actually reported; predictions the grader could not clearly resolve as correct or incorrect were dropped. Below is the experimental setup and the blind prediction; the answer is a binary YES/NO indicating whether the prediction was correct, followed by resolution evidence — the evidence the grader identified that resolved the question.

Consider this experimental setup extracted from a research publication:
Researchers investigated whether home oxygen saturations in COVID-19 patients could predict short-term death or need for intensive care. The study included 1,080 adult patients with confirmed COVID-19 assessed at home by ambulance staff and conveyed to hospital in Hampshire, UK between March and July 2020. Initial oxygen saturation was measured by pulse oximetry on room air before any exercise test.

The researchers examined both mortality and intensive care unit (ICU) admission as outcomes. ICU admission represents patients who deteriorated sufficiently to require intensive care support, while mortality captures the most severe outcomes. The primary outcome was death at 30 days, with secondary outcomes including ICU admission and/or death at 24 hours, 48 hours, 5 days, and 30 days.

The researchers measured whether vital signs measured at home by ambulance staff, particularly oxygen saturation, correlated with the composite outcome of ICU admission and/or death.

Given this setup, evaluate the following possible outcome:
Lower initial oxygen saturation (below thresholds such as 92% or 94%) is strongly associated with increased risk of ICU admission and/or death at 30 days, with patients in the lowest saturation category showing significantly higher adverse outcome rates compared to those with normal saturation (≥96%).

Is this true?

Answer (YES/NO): YES